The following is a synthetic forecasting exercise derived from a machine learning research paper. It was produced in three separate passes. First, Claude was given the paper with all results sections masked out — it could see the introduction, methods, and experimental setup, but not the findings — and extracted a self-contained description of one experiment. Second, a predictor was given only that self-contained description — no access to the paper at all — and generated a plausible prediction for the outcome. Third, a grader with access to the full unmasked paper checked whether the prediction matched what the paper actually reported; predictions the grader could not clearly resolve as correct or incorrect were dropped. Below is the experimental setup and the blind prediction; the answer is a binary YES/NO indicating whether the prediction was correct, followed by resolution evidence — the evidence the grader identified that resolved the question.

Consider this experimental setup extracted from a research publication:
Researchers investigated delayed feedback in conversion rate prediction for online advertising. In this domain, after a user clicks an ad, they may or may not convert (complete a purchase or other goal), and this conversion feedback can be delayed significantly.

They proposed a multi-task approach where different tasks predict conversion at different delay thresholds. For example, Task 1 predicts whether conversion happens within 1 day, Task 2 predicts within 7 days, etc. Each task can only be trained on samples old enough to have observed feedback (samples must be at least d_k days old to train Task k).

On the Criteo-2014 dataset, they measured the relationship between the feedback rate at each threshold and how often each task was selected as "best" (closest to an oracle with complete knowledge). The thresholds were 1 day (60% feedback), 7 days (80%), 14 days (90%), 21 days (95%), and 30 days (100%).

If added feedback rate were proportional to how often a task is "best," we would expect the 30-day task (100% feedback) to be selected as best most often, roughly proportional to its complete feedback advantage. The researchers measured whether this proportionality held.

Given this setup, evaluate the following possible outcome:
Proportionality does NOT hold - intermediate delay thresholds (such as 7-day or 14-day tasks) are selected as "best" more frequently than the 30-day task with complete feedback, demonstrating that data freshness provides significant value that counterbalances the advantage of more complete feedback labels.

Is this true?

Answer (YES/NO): NO